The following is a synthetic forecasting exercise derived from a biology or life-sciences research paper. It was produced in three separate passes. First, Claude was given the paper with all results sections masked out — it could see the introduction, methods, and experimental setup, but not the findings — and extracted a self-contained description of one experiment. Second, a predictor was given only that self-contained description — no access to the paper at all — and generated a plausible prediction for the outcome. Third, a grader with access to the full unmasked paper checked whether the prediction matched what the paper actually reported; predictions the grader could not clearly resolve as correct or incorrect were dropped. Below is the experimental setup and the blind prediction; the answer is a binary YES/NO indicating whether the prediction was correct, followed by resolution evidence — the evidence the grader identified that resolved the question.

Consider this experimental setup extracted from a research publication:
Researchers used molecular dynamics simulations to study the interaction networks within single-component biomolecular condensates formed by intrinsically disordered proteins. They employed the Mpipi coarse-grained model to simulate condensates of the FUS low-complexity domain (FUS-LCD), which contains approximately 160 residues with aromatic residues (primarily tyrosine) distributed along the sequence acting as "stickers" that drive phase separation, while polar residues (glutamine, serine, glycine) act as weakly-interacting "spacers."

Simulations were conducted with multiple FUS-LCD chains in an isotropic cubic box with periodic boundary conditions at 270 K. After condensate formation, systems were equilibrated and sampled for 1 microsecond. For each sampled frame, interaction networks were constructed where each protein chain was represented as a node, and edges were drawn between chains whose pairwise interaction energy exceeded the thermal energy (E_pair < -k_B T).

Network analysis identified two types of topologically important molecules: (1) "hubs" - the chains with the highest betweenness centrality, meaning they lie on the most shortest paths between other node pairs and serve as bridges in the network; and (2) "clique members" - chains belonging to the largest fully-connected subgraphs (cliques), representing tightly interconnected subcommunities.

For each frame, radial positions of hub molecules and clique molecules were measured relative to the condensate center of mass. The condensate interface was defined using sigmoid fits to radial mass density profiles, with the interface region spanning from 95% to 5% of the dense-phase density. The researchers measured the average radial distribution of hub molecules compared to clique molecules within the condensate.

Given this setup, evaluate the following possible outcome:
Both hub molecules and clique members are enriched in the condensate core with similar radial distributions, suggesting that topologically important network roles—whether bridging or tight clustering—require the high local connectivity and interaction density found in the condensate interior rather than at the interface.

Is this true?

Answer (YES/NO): NO